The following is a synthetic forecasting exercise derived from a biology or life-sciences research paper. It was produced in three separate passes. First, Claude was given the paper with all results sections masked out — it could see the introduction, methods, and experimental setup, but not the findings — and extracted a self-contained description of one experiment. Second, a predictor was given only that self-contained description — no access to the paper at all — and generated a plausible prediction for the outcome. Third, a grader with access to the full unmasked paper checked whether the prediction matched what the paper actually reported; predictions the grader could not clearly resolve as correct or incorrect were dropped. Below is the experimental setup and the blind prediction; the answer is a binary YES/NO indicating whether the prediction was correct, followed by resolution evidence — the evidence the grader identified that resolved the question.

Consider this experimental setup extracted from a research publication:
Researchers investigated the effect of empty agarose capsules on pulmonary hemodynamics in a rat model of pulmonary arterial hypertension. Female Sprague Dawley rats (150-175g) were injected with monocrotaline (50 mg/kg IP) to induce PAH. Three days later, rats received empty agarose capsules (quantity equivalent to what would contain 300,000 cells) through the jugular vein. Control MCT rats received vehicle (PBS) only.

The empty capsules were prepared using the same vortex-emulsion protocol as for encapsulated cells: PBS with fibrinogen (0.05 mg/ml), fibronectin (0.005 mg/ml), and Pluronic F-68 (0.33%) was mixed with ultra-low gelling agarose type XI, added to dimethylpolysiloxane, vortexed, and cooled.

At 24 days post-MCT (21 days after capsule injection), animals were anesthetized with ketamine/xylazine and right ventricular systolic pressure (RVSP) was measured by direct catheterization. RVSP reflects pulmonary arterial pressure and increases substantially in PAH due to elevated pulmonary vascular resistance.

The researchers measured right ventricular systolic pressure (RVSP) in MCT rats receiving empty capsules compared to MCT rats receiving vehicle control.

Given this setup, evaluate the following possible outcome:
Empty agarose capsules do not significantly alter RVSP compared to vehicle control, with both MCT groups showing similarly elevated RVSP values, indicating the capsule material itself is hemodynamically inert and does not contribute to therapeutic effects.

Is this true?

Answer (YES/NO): YES